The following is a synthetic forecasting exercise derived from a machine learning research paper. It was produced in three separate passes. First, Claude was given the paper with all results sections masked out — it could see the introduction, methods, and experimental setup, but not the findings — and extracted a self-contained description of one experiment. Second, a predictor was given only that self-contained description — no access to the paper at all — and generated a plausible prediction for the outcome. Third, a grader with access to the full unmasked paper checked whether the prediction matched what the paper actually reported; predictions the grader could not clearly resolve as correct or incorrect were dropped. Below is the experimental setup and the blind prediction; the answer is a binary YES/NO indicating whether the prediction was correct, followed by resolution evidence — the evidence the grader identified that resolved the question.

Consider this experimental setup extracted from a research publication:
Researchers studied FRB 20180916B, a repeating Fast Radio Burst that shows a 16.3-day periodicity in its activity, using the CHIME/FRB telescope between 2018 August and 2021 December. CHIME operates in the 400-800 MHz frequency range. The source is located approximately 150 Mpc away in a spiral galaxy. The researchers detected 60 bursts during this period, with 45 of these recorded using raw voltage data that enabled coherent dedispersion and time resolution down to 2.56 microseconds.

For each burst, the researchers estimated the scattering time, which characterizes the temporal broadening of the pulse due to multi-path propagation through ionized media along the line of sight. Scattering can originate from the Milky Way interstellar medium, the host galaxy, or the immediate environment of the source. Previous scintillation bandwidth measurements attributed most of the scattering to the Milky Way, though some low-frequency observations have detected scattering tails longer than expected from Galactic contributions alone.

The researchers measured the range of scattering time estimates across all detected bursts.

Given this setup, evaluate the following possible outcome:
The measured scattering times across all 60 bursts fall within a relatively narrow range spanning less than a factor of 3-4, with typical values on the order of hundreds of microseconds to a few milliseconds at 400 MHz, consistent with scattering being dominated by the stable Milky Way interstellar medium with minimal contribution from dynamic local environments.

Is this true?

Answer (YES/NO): NO